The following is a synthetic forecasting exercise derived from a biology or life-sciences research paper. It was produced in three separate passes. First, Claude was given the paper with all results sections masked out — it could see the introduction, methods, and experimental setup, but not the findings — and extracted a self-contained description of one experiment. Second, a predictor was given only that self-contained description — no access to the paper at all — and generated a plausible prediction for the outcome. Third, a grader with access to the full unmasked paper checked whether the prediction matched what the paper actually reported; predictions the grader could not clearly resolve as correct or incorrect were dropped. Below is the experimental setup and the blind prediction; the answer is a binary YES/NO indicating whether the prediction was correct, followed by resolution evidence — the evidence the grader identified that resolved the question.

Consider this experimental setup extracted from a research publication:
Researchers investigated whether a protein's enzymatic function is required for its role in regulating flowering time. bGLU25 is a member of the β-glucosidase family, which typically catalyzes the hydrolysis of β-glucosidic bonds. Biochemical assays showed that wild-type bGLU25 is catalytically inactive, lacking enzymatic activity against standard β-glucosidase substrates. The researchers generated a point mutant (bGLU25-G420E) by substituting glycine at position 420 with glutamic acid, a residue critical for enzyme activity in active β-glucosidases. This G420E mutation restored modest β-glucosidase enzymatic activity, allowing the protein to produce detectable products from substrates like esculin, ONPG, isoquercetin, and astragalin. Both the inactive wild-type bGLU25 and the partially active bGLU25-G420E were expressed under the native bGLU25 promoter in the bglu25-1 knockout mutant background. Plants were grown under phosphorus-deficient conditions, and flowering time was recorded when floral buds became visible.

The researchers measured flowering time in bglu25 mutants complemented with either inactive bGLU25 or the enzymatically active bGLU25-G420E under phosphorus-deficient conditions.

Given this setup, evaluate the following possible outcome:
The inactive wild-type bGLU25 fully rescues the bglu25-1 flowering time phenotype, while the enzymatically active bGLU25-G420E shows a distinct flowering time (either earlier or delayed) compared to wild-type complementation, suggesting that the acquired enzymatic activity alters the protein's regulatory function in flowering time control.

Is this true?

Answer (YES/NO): NO